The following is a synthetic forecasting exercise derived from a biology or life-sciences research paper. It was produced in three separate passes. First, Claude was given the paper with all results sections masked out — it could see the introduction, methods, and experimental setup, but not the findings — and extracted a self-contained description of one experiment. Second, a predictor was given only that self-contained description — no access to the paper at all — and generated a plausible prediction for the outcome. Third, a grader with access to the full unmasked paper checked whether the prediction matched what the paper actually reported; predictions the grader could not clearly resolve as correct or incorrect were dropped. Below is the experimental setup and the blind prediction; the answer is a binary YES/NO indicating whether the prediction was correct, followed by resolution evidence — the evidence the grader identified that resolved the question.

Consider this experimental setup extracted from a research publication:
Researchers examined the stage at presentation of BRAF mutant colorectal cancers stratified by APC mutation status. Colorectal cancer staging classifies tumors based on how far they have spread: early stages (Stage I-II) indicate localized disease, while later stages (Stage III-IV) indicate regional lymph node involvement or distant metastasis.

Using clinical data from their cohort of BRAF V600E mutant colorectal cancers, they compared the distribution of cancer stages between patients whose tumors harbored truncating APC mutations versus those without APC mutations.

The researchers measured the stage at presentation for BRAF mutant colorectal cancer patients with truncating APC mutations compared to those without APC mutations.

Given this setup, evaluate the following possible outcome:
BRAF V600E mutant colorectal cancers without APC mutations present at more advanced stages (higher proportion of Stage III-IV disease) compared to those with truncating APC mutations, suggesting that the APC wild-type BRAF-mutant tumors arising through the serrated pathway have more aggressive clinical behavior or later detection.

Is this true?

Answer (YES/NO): NO